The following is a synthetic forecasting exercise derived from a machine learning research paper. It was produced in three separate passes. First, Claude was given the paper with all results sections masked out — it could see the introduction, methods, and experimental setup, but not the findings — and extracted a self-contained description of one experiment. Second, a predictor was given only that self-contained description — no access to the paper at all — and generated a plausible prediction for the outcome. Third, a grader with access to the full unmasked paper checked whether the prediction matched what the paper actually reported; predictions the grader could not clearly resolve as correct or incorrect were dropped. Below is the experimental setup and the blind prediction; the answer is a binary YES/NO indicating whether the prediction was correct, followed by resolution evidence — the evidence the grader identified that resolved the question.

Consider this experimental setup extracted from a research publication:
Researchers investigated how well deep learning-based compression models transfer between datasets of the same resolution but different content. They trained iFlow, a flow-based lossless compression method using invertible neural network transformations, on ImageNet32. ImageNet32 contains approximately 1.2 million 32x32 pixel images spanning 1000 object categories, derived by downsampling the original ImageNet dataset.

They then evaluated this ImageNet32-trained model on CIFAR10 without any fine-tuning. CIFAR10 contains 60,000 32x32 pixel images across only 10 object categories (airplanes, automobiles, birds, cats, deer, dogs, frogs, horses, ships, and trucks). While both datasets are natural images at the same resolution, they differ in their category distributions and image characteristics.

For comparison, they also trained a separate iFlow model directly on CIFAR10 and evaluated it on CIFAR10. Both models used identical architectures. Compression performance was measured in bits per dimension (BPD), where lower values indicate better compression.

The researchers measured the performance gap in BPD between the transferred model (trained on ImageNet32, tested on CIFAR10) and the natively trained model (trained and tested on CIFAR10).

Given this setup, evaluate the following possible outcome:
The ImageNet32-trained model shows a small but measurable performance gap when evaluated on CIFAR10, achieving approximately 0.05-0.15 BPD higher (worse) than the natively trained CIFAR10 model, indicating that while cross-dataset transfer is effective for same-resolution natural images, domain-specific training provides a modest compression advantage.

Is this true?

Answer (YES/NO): NO